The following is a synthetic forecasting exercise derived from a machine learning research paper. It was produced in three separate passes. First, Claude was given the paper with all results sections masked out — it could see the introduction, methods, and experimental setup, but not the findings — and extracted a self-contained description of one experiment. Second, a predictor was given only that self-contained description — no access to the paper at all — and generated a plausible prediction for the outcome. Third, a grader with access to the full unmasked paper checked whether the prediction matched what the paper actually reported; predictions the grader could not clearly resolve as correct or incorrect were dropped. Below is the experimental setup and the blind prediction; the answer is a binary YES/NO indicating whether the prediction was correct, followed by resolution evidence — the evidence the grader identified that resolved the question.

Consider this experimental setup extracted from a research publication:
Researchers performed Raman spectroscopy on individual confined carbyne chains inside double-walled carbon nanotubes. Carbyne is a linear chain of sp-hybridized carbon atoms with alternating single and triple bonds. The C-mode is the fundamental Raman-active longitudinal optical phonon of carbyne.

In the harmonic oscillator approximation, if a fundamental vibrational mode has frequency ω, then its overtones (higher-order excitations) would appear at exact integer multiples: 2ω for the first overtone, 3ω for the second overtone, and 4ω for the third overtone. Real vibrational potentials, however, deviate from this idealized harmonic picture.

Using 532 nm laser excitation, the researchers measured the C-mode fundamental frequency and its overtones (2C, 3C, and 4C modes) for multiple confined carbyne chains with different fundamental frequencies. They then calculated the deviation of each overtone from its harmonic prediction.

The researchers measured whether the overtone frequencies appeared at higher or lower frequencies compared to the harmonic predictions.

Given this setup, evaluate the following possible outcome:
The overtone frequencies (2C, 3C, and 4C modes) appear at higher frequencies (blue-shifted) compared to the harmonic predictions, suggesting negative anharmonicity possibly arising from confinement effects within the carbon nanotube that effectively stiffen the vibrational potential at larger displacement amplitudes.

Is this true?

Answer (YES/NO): NO